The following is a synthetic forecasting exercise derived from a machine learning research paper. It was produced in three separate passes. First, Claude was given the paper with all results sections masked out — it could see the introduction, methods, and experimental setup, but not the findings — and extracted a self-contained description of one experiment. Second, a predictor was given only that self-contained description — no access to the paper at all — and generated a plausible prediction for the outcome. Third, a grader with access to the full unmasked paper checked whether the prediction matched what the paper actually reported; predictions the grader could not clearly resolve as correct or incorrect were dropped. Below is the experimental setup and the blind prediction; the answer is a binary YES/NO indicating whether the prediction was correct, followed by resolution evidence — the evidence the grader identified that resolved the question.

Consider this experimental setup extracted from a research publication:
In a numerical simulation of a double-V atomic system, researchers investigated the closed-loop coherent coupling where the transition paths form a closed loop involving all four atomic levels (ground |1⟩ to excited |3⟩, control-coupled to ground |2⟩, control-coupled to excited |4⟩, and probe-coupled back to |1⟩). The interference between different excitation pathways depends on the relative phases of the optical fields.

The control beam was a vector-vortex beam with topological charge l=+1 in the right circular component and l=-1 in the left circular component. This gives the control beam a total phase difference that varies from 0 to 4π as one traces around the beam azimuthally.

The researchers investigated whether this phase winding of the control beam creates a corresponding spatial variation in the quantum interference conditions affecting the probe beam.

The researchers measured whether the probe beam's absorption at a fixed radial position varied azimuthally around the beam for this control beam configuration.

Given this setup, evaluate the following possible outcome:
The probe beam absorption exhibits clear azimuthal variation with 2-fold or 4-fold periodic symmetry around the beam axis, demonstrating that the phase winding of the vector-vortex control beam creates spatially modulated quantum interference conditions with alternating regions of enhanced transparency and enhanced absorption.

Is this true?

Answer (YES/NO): YES